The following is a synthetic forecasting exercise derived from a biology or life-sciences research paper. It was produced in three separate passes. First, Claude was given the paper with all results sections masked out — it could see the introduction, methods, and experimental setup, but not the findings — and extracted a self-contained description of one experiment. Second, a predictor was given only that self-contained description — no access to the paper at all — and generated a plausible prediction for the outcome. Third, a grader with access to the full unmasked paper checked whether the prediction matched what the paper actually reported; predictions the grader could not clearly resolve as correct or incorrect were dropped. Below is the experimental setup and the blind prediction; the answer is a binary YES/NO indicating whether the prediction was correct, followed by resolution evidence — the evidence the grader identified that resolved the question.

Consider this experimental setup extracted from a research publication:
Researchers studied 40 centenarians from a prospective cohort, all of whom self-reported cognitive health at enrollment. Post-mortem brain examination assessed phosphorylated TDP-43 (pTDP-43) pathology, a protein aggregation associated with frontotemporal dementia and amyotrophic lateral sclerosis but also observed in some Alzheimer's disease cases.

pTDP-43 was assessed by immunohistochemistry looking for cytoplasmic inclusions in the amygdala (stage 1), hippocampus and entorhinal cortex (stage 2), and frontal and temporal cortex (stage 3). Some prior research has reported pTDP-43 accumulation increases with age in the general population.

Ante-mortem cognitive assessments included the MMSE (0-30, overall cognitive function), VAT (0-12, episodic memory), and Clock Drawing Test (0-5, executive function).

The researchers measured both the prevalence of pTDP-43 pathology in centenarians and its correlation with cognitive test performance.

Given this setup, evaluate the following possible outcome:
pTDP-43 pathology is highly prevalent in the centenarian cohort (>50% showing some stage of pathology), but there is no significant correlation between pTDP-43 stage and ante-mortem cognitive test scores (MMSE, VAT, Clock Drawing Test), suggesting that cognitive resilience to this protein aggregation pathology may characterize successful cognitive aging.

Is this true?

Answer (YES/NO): NO